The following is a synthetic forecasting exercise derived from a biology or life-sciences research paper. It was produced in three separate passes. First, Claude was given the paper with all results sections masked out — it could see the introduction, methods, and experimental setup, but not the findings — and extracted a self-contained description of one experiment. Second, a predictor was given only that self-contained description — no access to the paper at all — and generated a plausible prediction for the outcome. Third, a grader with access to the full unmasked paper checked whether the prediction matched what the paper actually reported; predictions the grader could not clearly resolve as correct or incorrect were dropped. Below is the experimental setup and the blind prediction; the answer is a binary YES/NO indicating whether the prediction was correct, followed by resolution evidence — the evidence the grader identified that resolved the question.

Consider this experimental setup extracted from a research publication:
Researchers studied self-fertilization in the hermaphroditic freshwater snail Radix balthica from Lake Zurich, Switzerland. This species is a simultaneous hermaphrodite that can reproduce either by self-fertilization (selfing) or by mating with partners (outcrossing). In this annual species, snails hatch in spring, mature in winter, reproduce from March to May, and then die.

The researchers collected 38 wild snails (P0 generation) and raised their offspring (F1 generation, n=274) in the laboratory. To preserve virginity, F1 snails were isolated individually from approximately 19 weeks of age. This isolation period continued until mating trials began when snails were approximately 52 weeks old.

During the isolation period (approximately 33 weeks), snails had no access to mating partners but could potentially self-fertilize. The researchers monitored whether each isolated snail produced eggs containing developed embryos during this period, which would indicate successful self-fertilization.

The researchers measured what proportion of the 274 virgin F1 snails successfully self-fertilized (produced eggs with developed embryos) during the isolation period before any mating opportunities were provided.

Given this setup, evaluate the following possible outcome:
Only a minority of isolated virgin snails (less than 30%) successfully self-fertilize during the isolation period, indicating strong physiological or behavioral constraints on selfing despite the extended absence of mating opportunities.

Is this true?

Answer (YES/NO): NO